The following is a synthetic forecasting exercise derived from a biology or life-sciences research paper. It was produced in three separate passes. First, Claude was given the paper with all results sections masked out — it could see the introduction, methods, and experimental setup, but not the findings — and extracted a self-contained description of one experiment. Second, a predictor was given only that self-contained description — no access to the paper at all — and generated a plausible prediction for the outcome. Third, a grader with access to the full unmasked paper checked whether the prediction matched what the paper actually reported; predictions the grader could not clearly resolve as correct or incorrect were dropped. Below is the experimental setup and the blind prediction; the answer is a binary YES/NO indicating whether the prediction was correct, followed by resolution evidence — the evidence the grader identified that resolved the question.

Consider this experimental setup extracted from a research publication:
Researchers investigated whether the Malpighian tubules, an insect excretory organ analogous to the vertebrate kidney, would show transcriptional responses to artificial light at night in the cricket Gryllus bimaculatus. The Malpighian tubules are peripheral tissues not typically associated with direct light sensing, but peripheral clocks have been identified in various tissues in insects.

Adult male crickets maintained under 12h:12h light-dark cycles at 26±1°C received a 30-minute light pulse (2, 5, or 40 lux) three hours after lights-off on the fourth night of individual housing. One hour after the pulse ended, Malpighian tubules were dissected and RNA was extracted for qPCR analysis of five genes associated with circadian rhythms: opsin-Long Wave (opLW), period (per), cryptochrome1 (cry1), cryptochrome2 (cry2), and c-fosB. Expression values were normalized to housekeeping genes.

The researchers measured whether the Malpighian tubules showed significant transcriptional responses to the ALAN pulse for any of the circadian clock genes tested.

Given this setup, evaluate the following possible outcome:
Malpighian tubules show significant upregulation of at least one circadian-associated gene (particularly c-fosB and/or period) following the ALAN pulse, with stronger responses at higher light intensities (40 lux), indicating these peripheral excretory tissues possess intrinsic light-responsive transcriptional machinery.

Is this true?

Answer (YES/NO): NO